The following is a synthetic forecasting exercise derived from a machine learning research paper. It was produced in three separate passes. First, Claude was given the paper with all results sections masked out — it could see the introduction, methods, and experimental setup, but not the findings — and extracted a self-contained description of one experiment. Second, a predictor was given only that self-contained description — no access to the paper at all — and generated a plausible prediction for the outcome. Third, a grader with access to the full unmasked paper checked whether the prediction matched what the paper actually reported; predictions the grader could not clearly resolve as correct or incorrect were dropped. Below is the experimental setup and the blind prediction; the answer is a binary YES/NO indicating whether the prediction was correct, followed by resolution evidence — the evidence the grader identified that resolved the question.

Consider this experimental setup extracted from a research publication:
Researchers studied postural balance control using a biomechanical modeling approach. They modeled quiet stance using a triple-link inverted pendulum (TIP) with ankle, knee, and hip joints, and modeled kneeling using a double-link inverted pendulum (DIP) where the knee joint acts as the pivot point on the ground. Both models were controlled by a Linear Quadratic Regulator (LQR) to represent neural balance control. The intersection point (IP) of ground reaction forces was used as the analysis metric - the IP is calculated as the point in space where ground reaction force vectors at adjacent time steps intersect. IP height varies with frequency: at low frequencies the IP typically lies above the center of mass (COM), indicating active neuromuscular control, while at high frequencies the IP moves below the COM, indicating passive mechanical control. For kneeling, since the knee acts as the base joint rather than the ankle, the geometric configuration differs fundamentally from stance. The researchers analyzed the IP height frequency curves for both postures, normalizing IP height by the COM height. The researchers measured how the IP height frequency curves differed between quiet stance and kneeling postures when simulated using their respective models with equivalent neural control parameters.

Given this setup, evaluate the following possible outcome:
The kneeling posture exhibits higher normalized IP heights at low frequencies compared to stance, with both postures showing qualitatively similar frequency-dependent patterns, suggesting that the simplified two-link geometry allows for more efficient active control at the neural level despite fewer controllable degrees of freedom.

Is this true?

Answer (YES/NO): NO